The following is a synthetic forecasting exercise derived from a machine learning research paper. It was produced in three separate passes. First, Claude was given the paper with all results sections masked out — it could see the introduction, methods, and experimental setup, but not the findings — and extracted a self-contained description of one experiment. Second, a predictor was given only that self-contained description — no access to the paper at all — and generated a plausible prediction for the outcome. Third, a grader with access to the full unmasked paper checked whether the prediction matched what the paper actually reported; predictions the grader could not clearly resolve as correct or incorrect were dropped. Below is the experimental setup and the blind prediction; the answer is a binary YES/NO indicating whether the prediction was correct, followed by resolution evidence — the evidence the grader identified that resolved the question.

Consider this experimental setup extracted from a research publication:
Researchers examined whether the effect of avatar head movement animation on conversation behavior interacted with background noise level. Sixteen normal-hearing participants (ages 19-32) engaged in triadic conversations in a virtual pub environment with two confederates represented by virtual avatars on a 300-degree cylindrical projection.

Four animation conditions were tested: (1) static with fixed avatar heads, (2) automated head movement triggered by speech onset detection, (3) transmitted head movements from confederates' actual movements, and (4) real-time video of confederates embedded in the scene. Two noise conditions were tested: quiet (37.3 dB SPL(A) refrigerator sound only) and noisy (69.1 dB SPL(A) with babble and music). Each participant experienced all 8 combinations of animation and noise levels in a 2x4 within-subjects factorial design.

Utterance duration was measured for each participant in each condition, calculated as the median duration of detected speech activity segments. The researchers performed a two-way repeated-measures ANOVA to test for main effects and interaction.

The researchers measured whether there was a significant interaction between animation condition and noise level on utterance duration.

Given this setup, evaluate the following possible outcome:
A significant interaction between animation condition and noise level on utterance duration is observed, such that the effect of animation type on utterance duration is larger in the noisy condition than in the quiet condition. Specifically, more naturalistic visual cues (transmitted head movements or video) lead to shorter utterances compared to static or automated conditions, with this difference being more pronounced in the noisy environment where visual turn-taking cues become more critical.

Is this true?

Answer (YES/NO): NO